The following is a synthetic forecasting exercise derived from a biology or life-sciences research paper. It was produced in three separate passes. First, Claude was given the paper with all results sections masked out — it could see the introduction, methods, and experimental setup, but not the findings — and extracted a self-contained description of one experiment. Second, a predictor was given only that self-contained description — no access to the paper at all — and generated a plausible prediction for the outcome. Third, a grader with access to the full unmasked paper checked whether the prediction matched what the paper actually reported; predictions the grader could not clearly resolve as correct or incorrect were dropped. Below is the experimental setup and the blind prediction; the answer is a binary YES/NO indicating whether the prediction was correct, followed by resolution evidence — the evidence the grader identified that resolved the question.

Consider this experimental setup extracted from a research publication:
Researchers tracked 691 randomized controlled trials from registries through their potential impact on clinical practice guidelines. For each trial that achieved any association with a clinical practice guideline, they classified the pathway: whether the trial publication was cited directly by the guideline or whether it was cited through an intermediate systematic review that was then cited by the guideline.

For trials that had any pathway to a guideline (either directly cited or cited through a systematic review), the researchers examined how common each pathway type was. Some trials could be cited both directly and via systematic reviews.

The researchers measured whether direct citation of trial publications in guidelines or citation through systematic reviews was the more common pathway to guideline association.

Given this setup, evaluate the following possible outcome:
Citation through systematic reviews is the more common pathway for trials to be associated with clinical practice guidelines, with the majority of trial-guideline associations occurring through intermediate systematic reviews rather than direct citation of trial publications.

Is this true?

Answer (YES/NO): NO